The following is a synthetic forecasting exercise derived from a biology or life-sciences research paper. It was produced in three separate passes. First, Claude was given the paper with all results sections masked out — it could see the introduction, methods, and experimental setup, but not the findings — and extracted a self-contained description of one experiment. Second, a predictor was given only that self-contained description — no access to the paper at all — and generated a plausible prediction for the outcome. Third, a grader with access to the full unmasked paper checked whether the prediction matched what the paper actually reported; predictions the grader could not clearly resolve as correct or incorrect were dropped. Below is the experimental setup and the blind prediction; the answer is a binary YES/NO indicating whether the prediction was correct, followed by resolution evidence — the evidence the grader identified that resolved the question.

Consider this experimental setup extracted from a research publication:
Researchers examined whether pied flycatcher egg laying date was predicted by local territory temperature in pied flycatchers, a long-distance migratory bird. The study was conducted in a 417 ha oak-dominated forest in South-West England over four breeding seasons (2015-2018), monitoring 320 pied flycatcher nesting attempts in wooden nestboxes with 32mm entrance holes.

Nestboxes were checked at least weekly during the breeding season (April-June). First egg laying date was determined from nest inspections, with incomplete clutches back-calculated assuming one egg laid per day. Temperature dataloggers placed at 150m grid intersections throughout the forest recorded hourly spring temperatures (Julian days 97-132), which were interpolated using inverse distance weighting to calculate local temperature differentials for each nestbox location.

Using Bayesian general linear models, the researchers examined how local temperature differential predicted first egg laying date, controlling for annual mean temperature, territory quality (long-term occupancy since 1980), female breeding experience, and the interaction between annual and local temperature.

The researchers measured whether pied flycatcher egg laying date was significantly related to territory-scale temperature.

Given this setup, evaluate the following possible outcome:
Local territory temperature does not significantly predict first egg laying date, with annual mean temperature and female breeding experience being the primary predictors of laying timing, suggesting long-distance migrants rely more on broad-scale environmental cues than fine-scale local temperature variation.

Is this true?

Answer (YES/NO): NO